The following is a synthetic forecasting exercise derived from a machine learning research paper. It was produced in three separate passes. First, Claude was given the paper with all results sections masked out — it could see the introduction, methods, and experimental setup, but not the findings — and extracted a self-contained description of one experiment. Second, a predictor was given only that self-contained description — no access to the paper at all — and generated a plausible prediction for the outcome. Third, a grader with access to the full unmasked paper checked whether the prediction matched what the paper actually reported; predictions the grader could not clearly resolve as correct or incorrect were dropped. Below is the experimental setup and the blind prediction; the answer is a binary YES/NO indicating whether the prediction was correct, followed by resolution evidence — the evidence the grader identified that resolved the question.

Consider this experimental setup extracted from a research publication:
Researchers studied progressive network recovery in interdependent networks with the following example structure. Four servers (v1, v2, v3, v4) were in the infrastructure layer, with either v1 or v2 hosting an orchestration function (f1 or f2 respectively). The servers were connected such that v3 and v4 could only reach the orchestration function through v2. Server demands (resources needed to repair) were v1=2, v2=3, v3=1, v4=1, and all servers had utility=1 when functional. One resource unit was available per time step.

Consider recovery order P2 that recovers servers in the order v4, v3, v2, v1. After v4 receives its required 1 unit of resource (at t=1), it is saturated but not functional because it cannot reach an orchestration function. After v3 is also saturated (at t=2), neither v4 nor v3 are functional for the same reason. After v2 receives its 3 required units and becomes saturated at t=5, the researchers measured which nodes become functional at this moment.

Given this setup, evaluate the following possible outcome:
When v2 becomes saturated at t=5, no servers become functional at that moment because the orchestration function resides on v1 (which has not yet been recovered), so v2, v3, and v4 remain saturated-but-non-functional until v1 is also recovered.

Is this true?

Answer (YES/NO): NO